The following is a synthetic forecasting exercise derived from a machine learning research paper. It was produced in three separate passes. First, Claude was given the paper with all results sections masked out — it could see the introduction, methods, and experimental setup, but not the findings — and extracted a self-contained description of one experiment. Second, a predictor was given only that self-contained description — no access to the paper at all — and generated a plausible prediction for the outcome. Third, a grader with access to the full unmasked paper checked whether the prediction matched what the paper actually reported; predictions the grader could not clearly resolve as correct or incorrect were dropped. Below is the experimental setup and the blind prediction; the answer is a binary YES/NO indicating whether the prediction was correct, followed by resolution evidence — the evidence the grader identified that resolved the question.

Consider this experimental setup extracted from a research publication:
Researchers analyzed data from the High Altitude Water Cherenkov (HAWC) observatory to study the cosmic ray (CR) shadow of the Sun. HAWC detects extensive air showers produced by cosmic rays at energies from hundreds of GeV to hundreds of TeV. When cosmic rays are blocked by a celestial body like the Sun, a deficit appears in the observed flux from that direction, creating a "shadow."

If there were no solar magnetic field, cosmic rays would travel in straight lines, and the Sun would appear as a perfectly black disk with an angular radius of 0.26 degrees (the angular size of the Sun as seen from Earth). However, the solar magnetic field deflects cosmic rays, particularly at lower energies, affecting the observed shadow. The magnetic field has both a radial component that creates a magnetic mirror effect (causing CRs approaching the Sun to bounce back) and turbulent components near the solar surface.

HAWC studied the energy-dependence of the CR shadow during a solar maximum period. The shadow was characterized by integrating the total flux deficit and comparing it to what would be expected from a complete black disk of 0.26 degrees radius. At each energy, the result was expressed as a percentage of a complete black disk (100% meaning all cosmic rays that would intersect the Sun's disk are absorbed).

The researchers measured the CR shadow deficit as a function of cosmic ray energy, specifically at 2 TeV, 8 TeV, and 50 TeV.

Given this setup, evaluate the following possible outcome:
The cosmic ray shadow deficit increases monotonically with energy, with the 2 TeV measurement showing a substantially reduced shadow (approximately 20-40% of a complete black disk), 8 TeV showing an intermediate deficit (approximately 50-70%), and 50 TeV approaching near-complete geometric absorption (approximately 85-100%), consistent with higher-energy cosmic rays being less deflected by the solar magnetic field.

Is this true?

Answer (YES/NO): NO